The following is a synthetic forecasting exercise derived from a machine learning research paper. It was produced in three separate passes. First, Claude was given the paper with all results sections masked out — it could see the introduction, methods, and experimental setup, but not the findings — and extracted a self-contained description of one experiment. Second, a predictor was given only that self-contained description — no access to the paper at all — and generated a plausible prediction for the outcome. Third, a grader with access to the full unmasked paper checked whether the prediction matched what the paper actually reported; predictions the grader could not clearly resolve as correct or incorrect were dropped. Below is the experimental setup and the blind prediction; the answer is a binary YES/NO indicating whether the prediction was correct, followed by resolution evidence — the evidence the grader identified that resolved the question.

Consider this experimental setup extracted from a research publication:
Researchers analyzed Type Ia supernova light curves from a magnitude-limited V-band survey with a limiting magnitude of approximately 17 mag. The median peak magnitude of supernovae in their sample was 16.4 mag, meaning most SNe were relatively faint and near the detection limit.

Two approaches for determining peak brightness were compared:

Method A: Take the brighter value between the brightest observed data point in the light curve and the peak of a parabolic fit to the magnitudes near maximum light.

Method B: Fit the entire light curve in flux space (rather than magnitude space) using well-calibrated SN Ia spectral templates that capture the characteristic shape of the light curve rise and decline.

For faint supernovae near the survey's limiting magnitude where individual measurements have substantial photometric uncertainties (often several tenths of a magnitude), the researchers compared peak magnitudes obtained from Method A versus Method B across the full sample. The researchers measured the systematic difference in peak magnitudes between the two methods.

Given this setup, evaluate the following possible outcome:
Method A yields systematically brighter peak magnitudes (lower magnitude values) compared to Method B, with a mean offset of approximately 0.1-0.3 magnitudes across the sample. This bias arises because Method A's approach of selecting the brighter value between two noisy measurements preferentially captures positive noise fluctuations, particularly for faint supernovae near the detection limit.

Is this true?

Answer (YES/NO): YES